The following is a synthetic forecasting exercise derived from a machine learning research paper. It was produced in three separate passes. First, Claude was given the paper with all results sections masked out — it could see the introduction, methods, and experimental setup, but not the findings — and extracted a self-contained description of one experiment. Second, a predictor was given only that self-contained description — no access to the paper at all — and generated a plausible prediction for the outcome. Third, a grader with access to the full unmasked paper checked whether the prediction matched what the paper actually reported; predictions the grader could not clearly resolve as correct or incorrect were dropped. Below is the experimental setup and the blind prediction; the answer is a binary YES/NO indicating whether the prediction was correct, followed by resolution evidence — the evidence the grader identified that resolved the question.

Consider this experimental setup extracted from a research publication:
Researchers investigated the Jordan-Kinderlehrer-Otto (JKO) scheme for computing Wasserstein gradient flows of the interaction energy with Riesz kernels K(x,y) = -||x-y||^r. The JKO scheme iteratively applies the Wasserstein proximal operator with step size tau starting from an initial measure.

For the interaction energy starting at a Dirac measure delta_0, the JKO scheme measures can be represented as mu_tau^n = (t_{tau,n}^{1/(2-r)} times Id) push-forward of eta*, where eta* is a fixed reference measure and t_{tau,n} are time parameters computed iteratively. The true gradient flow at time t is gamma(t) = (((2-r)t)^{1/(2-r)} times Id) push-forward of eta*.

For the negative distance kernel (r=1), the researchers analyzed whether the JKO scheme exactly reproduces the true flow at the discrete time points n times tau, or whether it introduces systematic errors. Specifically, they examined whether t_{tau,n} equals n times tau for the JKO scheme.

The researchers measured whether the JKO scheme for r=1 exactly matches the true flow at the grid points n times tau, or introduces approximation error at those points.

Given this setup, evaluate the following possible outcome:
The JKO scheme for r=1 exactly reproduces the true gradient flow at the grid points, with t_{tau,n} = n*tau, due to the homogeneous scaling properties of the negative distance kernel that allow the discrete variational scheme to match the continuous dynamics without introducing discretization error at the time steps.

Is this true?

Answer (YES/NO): YES